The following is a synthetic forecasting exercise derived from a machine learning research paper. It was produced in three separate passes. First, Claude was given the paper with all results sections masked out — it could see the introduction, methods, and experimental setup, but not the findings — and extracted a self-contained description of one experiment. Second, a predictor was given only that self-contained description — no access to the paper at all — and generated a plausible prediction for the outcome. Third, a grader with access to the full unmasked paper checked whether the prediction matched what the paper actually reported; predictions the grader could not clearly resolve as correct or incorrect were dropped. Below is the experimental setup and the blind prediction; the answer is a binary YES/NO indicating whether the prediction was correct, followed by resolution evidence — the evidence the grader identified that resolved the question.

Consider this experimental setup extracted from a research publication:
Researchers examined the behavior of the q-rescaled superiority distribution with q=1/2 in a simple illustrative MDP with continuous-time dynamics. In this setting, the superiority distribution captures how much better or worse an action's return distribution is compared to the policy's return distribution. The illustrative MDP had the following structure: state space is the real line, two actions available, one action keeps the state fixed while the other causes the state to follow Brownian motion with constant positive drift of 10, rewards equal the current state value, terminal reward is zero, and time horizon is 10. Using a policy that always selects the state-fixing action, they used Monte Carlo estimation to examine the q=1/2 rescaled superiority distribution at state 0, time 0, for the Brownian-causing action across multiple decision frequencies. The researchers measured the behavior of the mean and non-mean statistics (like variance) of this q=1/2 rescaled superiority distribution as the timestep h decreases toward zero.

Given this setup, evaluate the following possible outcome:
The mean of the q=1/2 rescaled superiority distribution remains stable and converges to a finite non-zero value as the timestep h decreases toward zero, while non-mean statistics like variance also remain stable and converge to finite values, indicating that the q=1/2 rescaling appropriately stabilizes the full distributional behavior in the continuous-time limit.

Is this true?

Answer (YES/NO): NO